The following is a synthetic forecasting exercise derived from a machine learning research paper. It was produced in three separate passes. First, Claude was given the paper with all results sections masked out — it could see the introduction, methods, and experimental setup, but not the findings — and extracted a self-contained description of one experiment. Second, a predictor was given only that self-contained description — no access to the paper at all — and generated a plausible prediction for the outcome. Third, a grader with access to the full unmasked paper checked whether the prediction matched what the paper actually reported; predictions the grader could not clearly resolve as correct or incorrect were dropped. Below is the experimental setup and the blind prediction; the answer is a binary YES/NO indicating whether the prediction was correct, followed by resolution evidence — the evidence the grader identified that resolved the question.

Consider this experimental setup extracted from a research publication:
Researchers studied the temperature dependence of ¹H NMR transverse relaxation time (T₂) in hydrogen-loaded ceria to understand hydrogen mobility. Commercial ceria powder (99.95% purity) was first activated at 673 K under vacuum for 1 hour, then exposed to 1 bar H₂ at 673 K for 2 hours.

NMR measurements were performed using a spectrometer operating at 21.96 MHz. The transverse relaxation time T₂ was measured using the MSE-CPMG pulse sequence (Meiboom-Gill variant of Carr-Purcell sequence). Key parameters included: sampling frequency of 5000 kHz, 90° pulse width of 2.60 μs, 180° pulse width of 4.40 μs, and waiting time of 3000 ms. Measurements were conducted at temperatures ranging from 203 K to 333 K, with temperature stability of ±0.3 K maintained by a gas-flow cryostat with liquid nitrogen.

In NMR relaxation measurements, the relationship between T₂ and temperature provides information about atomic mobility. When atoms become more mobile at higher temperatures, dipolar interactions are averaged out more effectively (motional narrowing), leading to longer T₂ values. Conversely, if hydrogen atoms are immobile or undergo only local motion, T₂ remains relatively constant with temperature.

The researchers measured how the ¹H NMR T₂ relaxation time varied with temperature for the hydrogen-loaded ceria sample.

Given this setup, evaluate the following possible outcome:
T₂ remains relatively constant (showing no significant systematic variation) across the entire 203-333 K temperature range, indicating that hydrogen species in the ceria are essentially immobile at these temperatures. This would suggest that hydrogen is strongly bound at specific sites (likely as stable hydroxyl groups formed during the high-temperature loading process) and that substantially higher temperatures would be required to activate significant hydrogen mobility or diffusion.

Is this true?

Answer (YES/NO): NO